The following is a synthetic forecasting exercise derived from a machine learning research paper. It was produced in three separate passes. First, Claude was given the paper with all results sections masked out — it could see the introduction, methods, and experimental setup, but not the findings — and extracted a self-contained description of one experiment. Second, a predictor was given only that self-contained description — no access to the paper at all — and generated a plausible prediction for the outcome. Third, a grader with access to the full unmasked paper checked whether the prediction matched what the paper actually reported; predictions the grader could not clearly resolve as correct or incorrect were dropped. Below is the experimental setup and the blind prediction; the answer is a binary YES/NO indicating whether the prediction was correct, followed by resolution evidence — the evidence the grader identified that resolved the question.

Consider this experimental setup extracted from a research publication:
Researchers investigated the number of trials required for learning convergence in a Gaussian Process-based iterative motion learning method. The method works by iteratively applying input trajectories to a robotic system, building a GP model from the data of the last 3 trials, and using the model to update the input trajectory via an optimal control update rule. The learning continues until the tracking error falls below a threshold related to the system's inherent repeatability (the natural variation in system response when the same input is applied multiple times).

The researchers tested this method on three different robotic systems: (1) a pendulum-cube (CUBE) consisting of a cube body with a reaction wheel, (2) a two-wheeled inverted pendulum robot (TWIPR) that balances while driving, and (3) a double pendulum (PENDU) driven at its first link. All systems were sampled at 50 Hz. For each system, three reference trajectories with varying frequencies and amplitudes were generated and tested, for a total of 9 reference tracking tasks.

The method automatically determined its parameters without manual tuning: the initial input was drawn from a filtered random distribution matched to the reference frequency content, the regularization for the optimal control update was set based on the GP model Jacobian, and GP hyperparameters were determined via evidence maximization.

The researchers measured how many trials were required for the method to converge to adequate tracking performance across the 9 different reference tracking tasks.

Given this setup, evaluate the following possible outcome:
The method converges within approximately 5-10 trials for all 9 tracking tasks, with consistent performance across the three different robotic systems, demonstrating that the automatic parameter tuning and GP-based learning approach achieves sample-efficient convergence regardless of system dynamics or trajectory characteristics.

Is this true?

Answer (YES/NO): YES